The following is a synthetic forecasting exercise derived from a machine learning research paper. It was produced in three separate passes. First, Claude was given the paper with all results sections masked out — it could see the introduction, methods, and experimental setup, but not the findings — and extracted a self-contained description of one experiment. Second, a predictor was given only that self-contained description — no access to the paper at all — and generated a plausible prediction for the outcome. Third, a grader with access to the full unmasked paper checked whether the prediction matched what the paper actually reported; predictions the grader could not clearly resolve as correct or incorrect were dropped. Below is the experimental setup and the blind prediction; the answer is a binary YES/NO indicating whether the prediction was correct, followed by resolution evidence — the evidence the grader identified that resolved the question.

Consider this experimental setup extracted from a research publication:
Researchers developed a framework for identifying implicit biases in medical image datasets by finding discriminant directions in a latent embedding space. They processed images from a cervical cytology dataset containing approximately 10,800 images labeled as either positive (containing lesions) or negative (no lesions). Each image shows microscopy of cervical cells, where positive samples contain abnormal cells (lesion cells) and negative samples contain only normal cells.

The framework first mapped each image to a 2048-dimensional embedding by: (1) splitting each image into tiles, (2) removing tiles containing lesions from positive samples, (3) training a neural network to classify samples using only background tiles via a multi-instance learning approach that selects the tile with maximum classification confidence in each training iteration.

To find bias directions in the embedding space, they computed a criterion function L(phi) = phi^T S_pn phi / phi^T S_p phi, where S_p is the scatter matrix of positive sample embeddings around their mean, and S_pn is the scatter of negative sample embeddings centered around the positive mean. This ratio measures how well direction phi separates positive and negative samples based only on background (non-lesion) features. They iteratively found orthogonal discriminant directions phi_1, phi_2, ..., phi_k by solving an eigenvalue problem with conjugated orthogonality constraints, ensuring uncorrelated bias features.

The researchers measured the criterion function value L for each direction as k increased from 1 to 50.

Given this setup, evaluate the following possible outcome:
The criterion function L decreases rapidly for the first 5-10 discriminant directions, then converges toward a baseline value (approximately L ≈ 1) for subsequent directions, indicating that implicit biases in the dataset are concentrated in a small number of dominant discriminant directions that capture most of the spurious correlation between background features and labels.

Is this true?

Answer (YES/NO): NO